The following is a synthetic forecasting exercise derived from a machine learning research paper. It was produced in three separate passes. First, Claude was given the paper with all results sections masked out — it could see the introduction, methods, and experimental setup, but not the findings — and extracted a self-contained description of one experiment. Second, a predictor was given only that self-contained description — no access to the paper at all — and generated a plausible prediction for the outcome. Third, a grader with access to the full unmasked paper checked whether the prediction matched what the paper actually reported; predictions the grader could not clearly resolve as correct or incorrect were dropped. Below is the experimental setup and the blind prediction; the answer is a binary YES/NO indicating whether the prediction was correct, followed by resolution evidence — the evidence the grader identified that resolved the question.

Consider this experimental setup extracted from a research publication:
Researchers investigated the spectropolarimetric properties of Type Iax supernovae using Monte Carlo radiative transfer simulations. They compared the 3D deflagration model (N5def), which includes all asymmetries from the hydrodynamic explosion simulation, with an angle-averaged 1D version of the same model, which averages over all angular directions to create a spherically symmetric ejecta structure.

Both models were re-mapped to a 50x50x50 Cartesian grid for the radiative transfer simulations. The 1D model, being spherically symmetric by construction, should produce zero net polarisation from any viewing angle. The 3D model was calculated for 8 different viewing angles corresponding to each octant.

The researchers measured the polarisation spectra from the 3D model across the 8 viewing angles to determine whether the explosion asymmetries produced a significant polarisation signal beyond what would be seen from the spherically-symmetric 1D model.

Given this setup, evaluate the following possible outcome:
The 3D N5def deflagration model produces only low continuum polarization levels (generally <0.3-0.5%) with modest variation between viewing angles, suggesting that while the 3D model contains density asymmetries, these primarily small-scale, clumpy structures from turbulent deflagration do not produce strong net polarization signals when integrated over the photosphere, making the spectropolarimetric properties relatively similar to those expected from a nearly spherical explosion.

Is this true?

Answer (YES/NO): YES